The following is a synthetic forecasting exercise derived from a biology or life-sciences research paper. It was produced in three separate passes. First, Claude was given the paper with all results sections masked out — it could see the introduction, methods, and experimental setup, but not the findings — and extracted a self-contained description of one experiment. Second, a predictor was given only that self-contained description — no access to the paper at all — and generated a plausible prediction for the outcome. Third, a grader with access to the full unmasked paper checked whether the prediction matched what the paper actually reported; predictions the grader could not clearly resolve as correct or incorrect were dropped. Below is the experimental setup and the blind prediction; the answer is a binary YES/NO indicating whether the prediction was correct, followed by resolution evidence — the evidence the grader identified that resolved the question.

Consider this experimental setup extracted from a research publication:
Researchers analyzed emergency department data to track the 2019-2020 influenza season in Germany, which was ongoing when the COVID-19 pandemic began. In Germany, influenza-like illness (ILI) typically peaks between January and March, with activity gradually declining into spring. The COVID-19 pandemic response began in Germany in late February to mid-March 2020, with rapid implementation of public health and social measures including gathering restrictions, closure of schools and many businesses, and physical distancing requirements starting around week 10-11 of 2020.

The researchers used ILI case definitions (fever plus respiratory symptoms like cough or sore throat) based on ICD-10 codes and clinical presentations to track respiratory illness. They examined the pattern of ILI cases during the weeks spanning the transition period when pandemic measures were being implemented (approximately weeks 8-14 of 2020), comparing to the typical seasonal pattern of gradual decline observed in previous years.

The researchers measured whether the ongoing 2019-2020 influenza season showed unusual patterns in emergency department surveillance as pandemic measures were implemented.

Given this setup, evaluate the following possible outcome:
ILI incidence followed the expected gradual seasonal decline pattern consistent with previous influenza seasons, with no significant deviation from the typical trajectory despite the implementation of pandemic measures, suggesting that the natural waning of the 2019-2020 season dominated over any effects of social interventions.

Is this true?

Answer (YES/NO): NO